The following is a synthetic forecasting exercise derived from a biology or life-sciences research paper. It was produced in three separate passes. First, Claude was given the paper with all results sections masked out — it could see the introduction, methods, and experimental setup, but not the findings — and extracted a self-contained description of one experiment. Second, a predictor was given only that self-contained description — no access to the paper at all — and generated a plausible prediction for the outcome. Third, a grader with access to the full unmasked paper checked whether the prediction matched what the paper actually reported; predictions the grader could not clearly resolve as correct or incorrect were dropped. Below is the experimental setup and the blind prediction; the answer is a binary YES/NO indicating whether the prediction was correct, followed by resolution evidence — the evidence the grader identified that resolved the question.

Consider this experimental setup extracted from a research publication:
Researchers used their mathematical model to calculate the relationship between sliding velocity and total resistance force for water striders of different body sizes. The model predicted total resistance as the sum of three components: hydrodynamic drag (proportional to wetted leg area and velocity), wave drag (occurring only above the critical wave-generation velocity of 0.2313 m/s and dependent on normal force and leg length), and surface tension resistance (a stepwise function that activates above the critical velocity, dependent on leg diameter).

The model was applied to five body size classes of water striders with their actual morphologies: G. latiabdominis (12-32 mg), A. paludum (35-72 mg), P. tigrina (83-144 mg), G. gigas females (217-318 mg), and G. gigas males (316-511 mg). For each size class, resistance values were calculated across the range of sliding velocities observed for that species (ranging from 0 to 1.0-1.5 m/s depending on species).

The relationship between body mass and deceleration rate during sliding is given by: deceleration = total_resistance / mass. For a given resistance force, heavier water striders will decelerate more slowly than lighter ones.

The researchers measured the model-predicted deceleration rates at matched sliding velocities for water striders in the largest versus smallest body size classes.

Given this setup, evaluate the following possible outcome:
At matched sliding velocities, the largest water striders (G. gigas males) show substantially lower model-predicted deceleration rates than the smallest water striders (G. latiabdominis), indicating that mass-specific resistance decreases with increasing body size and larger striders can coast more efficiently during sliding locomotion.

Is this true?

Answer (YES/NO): YES